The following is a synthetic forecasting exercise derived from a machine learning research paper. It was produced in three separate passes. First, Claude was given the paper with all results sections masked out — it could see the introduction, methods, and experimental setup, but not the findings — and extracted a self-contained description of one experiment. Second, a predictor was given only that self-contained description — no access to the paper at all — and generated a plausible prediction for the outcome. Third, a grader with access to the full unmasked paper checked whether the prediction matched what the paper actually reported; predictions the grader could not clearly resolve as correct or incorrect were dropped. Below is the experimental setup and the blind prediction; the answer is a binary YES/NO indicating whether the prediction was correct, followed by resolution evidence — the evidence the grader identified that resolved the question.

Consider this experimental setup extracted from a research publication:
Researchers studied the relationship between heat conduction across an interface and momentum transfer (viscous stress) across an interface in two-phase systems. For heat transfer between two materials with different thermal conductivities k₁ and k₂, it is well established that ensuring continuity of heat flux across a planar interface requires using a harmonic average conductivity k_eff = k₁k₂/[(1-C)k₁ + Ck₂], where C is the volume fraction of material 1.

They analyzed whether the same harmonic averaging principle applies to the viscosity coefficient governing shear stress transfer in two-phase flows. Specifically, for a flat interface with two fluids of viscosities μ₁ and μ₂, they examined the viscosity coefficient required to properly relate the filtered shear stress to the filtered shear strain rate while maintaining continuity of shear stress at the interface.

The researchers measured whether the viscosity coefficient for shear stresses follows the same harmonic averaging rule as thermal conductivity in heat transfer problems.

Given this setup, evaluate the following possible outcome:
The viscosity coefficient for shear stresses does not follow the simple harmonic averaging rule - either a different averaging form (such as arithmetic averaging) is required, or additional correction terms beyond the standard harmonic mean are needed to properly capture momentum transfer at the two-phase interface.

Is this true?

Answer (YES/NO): NO